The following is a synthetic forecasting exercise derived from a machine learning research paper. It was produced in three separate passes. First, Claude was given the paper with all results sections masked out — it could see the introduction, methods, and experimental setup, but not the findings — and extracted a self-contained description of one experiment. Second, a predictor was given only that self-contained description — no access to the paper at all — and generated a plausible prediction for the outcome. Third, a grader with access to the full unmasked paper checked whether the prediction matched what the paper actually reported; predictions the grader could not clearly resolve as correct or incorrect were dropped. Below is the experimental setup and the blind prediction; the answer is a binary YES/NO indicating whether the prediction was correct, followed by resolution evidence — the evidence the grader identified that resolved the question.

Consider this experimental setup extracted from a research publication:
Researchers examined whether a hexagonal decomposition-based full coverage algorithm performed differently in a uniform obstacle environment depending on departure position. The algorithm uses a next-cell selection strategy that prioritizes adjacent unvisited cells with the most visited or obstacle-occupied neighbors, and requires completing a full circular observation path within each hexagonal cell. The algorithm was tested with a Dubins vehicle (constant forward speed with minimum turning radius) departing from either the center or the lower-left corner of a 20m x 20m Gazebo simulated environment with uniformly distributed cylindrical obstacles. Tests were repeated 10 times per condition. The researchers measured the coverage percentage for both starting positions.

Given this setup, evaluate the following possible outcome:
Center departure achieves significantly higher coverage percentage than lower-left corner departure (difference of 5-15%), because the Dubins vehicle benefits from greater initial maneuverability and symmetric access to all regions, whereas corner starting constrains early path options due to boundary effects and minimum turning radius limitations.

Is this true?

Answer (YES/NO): NO